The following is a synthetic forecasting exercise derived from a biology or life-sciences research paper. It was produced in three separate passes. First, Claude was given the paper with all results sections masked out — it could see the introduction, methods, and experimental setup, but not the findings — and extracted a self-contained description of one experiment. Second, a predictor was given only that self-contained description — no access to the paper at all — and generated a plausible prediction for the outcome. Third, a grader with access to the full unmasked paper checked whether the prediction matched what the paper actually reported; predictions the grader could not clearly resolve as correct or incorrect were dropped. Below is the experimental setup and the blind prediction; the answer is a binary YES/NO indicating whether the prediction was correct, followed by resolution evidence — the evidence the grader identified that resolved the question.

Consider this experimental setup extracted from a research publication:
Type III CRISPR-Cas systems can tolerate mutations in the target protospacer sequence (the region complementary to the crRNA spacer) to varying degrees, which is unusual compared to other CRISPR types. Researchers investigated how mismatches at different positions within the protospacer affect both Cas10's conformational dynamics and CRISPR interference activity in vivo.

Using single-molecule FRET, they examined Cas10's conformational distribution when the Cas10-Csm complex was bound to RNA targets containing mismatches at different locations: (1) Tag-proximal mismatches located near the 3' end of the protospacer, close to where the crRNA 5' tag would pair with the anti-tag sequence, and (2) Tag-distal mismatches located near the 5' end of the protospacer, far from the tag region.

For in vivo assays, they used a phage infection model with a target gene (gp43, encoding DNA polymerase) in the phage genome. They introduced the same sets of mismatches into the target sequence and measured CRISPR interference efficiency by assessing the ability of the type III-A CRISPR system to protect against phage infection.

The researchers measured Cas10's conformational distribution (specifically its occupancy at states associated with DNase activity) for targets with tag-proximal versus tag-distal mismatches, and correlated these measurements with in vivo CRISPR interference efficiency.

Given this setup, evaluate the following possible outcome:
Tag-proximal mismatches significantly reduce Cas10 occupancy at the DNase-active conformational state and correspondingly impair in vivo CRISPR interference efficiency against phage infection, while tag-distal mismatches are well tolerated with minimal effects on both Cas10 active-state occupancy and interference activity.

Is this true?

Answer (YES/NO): YES